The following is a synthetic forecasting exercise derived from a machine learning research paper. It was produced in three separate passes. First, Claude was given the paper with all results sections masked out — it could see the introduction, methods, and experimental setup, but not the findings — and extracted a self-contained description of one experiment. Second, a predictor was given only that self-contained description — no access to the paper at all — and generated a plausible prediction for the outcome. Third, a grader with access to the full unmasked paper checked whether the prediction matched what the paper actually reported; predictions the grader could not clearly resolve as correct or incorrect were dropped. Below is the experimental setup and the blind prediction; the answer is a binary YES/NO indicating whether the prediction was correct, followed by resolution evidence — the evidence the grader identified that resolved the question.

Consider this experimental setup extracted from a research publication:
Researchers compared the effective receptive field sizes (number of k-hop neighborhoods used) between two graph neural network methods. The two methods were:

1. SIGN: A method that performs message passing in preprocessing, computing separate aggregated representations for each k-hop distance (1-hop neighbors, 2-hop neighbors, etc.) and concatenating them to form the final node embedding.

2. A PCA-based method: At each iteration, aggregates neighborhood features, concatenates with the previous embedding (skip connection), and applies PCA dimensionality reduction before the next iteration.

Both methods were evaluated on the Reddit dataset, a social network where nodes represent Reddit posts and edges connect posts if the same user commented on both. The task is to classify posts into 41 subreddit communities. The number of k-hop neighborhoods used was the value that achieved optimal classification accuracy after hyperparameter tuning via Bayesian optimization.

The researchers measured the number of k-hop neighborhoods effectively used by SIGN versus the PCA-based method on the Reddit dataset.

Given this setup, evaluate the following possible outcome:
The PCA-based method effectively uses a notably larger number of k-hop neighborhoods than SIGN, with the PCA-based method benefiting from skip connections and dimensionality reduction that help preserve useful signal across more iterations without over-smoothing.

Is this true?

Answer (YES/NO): YES